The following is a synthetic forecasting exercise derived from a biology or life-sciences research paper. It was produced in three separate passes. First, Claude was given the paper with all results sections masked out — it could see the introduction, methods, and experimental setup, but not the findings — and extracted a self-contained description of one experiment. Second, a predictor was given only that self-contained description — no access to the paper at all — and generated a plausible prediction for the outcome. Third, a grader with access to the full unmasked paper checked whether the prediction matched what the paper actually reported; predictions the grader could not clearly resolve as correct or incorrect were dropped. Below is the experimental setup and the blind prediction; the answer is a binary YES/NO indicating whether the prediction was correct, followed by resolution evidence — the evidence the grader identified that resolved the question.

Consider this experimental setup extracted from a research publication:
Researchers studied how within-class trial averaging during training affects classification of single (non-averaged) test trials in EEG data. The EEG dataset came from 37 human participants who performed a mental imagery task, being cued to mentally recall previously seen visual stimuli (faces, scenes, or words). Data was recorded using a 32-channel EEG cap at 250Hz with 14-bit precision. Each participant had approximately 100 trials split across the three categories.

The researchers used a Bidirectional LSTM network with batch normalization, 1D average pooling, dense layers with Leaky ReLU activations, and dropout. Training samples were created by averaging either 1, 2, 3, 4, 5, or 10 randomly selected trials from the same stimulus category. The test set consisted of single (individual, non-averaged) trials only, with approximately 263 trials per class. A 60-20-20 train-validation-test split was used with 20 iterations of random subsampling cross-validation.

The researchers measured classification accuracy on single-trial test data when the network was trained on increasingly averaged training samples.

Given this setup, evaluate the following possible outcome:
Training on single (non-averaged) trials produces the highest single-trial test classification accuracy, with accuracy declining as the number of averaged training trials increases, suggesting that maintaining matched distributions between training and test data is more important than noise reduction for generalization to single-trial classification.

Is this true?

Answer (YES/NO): NO